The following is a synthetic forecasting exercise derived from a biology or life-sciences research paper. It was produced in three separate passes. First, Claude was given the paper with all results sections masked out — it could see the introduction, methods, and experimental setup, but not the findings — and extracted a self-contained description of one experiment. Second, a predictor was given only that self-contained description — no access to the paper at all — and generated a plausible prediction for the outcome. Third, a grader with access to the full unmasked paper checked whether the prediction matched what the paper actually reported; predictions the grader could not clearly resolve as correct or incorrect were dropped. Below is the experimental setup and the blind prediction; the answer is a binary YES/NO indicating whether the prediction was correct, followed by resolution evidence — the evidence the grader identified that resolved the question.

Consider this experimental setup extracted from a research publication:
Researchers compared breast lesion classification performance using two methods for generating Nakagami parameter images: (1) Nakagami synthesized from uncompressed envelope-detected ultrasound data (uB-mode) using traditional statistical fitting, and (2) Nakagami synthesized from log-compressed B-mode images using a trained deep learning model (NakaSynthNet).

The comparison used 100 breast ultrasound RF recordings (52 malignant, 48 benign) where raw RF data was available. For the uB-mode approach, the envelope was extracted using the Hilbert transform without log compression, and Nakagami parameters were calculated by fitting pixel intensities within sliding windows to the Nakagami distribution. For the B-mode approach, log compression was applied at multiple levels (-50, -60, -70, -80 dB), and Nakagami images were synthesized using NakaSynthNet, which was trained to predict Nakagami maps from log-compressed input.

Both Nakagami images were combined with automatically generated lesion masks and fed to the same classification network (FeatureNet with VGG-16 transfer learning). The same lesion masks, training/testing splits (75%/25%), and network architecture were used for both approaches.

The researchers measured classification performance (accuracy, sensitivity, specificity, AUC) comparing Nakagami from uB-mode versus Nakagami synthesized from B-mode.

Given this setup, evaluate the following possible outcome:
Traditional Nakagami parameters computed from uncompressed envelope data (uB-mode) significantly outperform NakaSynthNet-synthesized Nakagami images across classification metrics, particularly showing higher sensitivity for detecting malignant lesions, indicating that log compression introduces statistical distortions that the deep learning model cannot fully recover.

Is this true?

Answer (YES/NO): NO